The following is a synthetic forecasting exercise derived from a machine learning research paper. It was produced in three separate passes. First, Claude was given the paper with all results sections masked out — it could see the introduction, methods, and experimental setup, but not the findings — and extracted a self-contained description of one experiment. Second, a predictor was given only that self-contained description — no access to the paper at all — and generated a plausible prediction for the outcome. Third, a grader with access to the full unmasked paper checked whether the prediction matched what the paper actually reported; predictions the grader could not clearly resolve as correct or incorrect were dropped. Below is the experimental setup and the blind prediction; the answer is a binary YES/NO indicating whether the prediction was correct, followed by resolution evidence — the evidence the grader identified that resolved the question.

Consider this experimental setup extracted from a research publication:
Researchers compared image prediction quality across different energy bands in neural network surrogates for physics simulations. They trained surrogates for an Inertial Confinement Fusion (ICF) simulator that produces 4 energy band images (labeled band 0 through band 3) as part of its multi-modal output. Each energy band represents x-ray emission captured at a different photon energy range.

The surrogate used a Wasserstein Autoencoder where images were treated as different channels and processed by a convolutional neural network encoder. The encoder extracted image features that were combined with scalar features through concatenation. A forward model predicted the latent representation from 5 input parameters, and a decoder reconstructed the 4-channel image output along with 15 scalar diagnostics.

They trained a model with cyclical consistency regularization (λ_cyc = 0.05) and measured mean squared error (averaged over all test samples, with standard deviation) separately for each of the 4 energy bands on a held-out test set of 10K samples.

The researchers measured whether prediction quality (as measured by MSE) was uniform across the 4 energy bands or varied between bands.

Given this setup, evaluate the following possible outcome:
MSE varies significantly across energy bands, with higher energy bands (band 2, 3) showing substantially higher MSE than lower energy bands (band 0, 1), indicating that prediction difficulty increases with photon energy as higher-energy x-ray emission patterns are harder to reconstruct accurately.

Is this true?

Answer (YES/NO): YES